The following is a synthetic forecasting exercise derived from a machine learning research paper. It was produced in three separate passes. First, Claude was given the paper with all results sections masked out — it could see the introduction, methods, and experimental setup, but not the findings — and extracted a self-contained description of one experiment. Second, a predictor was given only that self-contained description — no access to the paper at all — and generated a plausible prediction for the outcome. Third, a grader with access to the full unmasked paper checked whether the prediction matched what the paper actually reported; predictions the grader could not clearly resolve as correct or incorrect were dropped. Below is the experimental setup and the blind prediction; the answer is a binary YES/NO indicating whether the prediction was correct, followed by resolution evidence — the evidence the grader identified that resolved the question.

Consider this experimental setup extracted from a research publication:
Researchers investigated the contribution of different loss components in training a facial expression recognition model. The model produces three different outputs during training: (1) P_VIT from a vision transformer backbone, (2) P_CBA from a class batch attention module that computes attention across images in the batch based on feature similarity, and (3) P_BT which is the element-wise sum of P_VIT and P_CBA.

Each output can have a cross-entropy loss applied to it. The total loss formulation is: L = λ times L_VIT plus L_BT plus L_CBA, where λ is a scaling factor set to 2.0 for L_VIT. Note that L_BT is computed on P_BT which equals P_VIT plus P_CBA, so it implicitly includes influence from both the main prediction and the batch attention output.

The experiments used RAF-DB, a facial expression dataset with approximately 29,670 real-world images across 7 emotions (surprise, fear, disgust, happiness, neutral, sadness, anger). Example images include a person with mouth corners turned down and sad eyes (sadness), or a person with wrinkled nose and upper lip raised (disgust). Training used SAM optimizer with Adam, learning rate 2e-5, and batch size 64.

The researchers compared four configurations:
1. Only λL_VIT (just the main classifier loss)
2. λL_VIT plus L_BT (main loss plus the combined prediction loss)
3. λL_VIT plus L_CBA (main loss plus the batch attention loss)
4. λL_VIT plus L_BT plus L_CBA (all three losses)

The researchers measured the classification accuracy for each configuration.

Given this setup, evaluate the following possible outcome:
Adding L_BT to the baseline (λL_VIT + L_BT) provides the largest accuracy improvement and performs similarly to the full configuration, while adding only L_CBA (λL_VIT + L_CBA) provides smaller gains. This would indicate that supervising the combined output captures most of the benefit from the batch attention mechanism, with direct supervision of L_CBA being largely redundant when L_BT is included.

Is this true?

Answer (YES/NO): NO